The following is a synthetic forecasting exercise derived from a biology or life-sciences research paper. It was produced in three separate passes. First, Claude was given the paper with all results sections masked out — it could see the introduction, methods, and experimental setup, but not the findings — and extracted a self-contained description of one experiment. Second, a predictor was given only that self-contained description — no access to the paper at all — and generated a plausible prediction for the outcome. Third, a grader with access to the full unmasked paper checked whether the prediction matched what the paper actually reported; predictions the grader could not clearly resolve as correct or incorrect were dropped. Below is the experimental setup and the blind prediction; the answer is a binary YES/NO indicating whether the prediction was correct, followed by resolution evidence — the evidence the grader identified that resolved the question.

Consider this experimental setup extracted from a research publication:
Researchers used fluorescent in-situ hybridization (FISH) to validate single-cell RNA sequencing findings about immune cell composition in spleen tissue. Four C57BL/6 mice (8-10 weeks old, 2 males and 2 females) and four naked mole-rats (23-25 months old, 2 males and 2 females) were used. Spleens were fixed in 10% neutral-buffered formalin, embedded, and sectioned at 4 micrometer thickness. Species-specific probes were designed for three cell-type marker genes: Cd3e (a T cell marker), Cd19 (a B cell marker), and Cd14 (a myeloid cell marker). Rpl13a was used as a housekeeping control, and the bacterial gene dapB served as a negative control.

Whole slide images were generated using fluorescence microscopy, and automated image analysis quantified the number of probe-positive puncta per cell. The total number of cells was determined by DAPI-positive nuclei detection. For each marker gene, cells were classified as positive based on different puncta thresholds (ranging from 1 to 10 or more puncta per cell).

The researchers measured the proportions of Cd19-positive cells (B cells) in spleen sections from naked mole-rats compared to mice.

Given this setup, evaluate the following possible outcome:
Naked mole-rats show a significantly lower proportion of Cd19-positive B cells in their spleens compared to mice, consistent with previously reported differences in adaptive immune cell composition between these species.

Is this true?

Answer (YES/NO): YES